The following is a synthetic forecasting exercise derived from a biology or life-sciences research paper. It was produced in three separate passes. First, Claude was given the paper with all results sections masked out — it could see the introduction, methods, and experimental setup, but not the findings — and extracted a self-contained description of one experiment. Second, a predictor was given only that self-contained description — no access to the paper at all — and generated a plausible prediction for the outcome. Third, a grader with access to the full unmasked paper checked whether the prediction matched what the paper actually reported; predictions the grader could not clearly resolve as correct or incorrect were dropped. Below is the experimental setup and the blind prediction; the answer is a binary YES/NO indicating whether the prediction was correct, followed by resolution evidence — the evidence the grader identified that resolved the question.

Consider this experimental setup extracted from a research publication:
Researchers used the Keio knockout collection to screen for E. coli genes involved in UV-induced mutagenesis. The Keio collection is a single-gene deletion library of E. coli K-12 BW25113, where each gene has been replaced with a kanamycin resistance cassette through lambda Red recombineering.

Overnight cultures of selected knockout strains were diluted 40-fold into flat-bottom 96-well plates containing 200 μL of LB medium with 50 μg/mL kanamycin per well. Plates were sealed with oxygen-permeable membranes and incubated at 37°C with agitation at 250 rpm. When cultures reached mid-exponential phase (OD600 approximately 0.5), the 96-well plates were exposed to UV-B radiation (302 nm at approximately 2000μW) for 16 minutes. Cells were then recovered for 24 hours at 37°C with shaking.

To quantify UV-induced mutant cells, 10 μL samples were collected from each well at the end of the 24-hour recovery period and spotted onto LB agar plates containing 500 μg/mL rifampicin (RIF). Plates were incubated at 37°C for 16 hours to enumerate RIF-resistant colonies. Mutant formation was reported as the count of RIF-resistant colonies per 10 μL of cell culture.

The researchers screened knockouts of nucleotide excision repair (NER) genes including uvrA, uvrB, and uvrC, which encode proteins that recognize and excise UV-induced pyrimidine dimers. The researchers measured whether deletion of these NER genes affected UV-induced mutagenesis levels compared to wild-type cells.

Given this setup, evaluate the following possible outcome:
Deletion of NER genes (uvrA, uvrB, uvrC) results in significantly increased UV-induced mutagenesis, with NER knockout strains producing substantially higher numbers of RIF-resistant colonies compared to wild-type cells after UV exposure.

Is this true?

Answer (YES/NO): YES